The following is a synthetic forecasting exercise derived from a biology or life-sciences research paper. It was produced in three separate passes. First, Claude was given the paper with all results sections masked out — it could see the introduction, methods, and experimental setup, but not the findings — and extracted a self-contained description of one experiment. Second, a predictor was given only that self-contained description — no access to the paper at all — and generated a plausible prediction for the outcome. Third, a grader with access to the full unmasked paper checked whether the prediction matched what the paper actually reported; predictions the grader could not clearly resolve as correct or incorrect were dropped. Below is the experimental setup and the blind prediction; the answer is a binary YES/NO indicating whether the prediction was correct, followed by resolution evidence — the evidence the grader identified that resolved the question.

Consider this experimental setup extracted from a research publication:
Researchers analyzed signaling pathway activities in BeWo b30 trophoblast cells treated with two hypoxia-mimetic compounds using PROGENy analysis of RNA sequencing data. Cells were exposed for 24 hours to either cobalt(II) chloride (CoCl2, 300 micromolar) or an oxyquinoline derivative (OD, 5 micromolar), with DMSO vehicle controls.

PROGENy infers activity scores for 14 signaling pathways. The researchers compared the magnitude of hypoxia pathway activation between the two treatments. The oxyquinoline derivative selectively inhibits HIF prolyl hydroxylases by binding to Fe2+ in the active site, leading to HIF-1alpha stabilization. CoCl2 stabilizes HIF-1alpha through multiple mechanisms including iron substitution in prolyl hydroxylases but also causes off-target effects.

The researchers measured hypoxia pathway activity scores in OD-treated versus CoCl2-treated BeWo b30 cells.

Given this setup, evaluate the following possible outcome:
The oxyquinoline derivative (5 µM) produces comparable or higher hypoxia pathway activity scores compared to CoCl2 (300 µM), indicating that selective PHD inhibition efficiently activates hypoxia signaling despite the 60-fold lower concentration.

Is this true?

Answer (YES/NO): YES